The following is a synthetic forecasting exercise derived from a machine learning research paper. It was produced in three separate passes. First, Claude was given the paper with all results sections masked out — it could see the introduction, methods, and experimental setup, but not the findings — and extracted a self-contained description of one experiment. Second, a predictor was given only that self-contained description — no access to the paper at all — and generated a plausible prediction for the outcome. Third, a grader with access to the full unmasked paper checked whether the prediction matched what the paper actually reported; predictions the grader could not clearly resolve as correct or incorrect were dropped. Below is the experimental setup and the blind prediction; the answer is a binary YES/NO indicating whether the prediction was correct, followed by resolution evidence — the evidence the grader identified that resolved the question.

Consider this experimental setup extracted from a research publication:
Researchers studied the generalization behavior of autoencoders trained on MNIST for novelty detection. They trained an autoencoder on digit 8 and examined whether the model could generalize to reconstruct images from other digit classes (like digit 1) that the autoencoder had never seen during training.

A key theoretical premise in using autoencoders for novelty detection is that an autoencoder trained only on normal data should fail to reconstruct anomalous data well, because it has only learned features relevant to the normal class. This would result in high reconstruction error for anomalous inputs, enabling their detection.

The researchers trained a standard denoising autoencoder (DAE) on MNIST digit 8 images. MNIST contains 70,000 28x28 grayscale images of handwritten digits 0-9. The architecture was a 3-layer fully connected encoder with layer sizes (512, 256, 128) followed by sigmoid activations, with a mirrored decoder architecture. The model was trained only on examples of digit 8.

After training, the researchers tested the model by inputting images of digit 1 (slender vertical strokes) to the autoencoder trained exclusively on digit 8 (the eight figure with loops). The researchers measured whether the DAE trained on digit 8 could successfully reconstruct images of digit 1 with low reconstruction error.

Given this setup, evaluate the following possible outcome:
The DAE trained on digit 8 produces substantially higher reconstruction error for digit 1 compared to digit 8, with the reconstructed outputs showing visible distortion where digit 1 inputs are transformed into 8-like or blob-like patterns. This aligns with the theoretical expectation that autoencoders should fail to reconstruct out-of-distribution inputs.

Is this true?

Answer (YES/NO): NO